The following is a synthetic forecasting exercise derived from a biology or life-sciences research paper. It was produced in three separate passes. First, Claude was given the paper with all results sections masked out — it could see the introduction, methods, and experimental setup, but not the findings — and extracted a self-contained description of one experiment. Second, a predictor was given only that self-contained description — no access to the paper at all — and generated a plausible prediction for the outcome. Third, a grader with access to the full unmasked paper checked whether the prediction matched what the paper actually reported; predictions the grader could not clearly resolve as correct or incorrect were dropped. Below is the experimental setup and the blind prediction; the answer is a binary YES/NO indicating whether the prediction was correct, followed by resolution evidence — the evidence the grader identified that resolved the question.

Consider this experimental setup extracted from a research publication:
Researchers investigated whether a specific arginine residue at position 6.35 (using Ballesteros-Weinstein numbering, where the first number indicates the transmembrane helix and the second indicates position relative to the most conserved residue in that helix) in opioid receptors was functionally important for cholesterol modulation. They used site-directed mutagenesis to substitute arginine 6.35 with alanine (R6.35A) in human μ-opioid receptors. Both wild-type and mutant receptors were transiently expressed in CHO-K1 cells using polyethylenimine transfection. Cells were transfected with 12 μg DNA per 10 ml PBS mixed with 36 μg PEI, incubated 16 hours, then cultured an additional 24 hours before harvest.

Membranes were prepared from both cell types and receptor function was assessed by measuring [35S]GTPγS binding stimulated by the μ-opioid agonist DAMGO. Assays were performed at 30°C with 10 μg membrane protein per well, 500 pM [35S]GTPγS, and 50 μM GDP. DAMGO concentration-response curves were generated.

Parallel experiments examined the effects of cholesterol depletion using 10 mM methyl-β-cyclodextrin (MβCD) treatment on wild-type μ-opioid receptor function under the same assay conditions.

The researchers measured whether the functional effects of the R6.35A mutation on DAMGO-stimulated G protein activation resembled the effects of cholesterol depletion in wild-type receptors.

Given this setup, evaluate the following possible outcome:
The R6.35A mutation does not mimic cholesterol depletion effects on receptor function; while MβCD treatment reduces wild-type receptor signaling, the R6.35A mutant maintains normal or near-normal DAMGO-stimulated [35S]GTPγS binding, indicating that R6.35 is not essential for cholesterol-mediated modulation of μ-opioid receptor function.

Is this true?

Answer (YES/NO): NO